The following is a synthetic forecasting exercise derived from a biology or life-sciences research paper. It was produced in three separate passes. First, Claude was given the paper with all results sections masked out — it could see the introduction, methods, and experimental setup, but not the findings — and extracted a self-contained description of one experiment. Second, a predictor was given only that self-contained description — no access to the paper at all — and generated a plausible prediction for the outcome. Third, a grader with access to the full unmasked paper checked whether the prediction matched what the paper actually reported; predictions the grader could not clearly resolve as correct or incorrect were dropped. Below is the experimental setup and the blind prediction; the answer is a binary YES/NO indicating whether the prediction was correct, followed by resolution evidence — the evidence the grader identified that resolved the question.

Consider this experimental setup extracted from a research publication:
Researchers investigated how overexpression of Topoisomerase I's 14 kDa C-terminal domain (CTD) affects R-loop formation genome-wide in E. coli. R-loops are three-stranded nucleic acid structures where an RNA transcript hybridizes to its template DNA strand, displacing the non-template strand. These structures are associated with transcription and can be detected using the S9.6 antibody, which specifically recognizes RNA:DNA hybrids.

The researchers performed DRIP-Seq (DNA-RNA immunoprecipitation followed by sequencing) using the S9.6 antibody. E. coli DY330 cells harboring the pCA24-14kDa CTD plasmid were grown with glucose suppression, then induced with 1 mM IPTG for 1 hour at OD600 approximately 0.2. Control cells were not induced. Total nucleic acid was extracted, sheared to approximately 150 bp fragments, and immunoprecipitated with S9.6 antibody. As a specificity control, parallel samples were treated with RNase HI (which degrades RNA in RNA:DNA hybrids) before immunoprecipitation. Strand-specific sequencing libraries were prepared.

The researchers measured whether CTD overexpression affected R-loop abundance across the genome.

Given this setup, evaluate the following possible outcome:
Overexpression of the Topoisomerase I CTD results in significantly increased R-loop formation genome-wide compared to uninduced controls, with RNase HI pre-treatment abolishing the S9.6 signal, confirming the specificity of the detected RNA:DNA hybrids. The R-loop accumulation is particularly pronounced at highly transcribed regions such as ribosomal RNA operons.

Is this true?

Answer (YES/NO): NO